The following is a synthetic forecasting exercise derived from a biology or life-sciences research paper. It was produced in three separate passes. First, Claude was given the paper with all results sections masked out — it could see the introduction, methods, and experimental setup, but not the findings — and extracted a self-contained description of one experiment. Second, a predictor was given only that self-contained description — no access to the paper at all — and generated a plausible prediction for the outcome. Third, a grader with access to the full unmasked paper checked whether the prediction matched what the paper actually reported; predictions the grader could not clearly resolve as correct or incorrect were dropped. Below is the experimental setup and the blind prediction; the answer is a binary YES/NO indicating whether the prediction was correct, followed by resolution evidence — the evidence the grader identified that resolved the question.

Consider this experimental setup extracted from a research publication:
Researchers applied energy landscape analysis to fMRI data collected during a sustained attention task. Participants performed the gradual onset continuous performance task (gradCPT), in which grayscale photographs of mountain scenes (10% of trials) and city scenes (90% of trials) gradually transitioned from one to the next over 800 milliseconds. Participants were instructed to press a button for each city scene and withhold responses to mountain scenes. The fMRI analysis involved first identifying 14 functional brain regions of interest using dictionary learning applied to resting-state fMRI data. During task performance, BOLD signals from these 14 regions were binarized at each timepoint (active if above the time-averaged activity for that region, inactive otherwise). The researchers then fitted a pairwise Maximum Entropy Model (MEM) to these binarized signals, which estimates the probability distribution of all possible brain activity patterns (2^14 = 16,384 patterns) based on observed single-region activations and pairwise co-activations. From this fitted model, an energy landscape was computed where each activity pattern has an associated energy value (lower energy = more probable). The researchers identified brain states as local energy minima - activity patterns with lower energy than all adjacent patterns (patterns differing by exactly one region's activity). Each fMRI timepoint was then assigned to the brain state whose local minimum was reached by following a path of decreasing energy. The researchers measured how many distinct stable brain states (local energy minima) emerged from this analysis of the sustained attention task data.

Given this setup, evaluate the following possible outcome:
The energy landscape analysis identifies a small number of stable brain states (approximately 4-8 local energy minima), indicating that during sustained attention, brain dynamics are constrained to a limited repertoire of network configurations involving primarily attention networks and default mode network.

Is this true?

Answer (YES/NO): NO